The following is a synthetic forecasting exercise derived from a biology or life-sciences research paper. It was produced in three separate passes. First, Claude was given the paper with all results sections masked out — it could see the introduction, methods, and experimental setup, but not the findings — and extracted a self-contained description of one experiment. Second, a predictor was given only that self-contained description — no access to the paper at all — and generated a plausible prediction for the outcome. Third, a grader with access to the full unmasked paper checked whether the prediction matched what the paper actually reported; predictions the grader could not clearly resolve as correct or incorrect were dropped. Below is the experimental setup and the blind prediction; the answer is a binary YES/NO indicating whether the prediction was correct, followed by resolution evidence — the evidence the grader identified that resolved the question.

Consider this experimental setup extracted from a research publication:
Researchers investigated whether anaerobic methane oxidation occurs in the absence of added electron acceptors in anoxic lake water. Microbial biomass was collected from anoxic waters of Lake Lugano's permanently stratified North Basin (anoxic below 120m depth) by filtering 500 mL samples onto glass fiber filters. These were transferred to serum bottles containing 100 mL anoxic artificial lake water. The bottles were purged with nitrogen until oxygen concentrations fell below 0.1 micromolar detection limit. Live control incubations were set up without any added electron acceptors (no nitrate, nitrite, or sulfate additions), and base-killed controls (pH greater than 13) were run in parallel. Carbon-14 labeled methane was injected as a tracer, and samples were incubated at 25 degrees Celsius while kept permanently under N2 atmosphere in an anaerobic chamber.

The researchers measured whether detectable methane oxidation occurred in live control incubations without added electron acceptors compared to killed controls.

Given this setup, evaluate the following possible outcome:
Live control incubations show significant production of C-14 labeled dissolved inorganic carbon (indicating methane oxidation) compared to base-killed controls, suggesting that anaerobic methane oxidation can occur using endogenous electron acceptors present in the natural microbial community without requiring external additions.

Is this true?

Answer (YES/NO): YES